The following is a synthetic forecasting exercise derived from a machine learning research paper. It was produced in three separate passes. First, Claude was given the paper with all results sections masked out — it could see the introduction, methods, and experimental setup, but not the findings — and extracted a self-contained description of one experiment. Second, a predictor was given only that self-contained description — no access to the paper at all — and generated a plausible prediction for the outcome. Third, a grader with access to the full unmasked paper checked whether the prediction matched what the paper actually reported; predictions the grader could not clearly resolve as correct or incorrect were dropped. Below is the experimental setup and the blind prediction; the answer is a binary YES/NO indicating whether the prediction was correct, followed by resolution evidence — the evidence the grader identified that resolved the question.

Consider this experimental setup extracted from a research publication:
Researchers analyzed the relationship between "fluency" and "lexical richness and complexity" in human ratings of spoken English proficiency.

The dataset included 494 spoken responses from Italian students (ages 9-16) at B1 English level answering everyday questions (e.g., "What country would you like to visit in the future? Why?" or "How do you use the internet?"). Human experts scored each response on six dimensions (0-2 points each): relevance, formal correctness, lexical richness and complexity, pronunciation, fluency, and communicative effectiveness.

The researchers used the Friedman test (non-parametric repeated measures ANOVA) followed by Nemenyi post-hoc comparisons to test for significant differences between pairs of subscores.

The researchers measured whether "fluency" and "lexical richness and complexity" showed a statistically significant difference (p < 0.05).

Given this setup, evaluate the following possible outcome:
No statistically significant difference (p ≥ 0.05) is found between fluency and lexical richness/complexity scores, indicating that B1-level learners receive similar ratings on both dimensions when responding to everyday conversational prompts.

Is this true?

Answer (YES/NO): NO